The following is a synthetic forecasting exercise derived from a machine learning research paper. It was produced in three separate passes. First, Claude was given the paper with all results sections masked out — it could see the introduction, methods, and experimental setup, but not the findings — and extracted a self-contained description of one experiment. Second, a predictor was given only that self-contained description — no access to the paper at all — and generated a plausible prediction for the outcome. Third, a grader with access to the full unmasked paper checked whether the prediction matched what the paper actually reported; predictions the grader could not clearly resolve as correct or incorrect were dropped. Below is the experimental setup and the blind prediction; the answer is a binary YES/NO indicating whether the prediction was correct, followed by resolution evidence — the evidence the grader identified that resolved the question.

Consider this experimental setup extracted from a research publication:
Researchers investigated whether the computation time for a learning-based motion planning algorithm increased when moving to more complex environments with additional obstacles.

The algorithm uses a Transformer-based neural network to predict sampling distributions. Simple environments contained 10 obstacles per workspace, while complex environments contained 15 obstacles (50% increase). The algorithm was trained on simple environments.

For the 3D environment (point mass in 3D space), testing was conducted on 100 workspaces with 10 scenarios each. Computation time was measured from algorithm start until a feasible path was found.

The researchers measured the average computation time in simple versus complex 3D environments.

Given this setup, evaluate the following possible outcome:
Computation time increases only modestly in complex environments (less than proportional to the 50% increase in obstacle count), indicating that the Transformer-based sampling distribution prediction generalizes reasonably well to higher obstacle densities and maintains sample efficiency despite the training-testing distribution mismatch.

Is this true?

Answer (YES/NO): NO